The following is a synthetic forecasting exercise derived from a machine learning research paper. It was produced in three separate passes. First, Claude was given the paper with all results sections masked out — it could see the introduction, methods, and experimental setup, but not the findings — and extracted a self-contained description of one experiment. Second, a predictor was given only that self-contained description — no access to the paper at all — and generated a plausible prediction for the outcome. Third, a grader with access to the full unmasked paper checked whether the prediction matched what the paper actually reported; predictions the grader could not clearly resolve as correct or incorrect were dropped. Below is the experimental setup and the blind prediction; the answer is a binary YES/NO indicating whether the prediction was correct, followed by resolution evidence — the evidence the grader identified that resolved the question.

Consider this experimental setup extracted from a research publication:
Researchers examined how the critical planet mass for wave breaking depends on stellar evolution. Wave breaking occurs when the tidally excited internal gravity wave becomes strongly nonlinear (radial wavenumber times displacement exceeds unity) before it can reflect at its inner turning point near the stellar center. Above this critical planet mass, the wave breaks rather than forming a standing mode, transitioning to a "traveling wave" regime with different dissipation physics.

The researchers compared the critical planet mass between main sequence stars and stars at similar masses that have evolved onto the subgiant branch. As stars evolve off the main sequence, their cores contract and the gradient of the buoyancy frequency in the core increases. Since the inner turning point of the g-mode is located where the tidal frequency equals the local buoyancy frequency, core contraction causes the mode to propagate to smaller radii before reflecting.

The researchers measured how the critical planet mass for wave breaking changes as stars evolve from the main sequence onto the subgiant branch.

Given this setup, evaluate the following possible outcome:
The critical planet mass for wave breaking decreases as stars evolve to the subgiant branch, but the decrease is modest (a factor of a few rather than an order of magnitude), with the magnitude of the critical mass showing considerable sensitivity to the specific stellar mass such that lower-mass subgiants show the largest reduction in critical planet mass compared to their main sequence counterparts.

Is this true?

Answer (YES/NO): NO